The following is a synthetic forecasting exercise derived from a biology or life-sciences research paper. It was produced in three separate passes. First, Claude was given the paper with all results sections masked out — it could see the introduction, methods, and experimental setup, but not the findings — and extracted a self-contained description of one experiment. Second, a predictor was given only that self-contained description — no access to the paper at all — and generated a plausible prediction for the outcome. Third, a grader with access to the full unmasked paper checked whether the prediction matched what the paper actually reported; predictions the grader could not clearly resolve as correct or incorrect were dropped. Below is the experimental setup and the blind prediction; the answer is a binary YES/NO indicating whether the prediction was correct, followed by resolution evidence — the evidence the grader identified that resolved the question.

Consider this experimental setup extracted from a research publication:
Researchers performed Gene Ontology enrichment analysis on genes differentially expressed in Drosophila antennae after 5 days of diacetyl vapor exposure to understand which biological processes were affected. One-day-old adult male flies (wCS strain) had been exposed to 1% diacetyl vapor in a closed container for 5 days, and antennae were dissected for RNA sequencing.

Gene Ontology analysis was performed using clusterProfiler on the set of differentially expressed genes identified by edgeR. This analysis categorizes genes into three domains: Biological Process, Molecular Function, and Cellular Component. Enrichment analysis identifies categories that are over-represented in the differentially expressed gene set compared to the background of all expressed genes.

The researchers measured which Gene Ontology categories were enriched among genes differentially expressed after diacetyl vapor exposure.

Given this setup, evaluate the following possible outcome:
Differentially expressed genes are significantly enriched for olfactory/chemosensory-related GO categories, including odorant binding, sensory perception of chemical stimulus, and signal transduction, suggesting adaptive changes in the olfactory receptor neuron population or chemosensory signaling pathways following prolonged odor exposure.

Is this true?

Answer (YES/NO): YES